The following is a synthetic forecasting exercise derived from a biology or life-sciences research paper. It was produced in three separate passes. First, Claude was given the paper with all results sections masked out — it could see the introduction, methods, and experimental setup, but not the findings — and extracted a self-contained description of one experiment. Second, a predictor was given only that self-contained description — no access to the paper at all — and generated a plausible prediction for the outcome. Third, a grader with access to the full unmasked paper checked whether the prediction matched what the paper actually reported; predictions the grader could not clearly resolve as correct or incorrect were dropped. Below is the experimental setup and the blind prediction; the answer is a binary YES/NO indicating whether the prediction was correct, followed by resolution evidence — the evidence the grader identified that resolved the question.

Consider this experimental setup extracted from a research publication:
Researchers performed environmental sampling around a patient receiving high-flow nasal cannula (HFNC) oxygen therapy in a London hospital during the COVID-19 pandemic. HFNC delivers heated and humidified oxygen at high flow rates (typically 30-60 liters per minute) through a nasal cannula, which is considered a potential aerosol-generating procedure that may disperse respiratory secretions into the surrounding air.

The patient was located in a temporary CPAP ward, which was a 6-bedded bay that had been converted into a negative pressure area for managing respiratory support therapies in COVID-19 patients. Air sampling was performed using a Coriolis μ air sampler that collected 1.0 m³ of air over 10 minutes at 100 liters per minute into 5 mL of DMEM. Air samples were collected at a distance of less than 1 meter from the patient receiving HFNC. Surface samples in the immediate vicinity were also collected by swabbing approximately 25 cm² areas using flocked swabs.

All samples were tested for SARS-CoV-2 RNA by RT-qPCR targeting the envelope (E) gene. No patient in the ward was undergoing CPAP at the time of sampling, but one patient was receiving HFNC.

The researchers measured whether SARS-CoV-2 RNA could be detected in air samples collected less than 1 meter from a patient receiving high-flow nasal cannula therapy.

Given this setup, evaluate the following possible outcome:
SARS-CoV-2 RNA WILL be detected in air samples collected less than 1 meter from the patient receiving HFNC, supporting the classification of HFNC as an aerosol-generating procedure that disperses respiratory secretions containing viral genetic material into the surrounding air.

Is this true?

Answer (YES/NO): YES